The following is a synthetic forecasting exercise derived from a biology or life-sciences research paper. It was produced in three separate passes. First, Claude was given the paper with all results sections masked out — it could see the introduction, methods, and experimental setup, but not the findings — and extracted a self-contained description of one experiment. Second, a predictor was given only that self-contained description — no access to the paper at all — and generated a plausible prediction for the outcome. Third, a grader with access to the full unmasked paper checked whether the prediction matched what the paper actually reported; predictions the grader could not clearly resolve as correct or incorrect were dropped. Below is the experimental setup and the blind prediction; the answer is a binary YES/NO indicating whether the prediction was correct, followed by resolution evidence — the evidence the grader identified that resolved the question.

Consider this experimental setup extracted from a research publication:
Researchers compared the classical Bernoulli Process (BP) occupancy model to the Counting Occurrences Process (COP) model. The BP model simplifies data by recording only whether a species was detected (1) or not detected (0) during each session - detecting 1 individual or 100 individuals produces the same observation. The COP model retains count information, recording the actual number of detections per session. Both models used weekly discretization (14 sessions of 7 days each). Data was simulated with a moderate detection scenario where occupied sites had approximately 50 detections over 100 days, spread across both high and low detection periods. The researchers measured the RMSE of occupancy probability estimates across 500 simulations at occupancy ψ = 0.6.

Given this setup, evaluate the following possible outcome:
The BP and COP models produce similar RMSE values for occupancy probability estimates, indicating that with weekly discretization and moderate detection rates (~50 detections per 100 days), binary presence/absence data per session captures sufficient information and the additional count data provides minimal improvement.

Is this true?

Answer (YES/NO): YES